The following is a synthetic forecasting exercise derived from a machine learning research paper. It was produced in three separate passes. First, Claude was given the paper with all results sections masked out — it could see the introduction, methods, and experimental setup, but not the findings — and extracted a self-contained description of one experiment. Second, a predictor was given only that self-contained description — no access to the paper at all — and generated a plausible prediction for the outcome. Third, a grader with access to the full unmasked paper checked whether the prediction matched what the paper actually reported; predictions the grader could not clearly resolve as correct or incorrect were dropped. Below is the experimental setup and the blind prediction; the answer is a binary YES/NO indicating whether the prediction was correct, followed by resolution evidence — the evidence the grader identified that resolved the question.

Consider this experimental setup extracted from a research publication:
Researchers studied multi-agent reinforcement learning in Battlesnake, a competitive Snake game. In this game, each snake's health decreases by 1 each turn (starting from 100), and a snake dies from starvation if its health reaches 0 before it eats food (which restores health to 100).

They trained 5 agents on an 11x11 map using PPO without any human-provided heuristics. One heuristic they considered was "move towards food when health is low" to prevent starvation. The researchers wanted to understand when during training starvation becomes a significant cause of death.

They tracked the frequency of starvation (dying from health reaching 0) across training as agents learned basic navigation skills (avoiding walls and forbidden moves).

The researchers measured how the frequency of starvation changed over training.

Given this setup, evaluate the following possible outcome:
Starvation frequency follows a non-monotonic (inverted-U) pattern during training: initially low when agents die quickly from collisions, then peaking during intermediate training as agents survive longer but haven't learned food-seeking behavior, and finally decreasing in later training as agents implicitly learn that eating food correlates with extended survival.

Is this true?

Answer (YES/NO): NO